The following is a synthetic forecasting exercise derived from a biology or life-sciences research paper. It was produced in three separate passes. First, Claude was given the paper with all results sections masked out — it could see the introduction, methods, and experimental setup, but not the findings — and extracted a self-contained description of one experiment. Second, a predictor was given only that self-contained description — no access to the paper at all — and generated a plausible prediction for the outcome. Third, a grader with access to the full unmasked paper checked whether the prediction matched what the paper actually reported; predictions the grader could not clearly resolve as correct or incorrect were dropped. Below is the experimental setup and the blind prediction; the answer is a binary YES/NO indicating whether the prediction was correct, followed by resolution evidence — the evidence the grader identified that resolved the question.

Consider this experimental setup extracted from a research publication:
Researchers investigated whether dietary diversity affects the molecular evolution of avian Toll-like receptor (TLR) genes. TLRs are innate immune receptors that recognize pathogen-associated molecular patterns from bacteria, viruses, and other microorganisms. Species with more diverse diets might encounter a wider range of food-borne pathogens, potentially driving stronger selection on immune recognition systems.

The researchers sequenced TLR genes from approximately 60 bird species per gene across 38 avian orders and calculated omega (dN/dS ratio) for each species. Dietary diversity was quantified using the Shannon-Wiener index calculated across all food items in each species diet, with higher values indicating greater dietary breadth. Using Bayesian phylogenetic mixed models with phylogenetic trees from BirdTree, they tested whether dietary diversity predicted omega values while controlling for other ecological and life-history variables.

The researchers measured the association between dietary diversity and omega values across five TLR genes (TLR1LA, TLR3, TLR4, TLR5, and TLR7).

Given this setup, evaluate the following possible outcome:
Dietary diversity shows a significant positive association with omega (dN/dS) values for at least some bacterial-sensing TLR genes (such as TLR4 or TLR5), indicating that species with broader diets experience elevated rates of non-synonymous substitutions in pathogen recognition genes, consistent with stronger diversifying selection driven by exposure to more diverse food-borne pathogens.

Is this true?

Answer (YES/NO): NO